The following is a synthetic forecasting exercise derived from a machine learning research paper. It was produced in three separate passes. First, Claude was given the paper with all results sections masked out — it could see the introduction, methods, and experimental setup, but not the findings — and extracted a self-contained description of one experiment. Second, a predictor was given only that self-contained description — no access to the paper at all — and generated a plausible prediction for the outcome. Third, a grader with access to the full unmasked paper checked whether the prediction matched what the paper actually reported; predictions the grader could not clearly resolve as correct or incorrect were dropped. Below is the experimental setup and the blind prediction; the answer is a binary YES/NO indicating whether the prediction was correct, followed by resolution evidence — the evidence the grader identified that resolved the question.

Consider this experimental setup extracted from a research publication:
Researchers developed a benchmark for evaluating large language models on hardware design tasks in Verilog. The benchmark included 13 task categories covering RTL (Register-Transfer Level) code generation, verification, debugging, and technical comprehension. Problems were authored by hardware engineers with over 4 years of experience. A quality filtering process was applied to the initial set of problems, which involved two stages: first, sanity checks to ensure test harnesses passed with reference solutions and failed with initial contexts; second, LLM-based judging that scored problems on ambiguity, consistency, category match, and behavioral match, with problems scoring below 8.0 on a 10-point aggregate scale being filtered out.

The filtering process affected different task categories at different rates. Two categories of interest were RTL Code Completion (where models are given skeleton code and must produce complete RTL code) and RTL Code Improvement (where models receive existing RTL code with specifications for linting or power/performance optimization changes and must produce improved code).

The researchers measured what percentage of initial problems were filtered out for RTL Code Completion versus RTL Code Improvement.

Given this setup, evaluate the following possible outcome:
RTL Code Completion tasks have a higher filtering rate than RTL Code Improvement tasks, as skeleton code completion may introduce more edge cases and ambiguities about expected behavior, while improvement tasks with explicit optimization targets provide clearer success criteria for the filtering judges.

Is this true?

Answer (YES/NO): NO